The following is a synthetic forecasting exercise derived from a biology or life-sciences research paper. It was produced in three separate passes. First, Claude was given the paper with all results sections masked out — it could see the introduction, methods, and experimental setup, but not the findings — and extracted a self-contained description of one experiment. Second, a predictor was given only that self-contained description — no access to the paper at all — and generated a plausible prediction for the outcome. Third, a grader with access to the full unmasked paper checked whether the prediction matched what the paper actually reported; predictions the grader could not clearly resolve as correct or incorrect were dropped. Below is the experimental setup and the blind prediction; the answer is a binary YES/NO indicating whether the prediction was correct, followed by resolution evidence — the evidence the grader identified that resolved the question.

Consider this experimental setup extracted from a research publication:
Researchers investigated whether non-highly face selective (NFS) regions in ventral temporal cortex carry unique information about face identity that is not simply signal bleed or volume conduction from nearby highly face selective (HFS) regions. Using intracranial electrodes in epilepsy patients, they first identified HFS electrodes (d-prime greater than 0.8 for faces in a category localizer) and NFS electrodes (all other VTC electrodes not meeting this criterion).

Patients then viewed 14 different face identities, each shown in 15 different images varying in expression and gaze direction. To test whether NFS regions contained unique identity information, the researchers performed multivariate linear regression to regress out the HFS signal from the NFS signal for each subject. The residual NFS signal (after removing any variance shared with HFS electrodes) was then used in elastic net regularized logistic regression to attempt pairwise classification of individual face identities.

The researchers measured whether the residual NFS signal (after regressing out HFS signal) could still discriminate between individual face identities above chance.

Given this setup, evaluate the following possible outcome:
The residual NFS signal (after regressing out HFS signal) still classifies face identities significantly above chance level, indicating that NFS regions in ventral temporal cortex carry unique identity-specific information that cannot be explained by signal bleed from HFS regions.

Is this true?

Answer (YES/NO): YES